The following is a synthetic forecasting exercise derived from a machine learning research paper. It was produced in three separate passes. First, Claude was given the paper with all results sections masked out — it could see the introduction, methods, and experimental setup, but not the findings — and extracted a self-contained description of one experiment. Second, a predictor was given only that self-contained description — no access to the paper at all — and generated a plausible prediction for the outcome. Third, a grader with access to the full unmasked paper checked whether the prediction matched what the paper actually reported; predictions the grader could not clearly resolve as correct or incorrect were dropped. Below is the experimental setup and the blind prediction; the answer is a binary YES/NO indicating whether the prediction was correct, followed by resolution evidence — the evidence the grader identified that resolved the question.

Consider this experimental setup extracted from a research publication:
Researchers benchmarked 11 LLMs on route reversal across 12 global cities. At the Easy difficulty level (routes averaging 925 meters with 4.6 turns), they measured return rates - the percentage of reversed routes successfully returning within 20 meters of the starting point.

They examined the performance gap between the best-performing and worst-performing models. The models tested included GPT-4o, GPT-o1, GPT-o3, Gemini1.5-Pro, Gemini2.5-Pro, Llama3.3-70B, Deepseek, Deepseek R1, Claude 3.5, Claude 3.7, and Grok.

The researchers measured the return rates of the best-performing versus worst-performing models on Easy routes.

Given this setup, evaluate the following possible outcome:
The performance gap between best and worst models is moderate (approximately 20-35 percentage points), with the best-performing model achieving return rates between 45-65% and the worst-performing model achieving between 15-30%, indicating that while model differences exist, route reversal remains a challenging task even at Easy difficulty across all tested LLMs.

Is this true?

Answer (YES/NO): NO